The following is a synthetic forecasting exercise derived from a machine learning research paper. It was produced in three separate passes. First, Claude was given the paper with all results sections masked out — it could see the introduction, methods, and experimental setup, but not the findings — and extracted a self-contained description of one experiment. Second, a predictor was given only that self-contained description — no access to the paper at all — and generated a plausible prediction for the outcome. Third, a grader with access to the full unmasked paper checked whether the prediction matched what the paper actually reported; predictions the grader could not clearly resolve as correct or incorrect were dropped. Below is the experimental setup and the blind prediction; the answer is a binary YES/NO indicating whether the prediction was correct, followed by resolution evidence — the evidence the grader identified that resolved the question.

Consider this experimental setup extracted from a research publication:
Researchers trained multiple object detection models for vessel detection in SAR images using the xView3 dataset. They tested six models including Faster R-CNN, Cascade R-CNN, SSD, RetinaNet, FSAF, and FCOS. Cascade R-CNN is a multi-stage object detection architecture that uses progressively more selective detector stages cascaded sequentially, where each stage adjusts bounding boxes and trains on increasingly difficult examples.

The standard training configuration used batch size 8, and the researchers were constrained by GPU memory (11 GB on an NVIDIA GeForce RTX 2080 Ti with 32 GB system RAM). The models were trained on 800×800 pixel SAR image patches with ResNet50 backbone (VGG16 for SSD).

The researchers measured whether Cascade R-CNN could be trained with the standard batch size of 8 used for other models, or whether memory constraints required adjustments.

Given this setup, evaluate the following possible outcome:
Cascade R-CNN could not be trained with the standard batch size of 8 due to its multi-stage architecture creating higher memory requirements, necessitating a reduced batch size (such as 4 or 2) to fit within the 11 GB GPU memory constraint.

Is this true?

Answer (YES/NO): YES